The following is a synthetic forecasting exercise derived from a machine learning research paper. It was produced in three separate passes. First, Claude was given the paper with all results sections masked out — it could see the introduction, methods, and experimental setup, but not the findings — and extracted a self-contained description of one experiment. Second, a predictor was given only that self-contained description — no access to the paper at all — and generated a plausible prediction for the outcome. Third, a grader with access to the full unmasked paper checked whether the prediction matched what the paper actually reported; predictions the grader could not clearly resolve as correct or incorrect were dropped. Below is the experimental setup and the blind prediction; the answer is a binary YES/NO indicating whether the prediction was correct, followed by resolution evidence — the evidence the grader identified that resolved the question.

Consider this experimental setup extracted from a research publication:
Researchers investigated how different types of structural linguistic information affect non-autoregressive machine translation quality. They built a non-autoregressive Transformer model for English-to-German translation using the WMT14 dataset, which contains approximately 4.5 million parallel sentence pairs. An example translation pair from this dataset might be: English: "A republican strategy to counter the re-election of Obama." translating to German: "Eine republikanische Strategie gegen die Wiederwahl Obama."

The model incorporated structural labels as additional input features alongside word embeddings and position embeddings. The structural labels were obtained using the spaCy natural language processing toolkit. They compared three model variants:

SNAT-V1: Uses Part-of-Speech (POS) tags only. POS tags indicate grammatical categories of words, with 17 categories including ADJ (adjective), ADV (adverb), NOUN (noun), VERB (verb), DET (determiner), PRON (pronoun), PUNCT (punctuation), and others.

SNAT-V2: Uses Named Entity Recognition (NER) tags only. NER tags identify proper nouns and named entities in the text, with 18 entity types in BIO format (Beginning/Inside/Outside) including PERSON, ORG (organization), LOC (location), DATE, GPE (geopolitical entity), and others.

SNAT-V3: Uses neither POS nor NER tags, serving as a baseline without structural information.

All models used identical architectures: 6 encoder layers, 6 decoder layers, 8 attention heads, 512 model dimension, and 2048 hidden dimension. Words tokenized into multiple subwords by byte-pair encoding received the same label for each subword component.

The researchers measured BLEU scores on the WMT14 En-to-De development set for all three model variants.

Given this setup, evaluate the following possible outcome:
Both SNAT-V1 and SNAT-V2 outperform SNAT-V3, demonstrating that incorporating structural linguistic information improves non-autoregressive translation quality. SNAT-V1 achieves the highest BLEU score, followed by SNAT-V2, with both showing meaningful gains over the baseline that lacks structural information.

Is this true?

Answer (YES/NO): YES